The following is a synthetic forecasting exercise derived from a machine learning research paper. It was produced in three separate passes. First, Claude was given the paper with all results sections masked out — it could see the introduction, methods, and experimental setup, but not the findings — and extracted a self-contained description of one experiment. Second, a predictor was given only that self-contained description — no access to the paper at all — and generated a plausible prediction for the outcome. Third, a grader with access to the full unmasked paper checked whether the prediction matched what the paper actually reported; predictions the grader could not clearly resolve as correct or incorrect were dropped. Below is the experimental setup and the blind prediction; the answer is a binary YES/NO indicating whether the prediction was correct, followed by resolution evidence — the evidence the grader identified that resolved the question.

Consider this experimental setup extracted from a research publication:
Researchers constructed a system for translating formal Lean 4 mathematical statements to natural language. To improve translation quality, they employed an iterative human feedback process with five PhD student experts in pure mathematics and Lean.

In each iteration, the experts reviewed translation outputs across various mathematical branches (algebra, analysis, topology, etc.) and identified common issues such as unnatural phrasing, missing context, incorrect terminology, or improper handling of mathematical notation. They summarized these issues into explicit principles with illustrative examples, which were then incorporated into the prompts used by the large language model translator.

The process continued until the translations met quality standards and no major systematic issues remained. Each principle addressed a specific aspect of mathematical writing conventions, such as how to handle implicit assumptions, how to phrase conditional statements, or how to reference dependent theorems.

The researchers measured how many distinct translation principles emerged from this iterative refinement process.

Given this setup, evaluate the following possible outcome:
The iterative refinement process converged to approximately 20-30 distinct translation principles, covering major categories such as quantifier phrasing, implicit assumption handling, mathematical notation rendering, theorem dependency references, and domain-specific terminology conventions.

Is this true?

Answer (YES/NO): NO